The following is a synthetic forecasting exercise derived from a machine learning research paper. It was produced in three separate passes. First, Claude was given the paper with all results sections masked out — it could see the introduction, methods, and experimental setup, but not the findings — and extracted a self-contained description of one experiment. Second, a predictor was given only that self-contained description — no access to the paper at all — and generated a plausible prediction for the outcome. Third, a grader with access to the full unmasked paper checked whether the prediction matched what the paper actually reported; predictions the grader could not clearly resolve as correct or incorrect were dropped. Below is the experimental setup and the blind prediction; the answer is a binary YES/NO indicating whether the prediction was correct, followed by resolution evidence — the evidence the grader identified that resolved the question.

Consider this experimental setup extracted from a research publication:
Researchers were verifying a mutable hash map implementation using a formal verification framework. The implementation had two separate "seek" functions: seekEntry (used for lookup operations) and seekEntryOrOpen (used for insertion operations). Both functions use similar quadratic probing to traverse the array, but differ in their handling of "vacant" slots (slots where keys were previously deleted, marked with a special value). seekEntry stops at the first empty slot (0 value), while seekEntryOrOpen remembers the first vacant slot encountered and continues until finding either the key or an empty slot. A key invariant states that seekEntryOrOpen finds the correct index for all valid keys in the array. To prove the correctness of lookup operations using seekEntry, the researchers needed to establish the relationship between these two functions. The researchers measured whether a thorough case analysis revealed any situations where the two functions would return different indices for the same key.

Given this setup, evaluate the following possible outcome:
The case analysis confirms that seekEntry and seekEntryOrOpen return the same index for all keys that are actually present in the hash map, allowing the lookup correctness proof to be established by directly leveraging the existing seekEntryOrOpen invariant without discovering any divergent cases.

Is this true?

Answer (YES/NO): NO